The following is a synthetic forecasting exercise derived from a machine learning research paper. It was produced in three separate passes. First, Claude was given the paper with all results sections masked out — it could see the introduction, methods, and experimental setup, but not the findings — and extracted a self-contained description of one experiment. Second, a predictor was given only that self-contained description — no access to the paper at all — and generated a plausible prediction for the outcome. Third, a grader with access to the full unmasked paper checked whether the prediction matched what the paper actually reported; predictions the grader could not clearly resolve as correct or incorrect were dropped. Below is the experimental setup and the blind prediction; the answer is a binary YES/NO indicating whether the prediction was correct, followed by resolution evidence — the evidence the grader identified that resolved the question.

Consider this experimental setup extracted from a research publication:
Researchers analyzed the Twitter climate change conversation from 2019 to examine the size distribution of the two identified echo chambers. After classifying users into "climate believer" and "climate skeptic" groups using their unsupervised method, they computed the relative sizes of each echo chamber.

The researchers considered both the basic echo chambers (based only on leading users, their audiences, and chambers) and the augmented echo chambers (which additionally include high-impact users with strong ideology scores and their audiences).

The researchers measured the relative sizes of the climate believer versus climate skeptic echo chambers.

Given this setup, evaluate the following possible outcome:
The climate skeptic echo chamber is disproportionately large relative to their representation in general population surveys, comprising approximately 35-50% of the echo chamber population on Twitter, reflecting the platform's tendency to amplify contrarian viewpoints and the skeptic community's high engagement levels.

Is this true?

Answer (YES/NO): NO